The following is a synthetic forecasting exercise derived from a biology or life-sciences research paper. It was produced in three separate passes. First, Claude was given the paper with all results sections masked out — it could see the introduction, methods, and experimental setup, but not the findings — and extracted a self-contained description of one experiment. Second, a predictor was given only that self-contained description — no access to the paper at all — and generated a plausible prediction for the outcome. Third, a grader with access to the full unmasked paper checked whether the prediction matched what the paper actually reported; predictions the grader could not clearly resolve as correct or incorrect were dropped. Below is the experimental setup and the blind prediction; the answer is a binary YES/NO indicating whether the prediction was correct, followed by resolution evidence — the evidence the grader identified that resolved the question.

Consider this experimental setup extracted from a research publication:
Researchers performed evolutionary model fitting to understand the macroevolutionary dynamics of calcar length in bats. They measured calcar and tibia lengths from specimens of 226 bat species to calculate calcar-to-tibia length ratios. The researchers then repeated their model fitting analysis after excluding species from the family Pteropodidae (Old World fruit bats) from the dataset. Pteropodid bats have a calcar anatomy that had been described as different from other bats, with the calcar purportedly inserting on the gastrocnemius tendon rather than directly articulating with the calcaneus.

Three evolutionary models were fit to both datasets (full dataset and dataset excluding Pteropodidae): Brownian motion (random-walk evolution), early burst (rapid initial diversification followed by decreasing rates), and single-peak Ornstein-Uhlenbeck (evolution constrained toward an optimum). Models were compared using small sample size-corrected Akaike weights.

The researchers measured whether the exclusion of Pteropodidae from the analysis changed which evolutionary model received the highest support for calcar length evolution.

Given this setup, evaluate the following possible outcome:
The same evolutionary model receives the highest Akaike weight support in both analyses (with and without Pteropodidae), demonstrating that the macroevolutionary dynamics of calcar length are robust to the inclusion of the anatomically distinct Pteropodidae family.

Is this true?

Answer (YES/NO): NO